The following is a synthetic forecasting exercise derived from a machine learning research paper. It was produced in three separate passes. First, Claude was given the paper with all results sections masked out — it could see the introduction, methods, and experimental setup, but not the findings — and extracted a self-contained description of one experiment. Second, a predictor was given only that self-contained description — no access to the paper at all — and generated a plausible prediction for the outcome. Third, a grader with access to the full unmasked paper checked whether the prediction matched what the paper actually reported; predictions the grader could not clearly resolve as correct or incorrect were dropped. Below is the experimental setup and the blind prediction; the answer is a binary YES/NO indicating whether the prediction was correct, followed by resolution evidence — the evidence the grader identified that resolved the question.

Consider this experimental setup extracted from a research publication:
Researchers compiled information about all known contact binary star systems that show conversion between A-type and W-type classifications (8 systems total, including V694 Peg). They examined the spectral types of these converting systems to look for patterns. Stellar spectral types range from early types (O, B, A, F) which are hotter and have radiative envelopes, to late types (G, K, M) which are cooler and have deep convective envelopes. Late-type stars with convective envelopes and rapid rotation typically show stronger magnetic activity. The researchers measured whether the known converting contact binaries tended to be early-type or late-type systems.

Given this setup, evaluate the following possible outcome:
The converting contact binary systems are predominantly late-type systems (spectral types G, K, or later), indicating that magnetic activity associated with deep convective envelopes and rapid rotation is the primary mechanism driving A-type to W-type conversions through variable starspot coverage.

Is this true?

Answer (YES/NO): NO